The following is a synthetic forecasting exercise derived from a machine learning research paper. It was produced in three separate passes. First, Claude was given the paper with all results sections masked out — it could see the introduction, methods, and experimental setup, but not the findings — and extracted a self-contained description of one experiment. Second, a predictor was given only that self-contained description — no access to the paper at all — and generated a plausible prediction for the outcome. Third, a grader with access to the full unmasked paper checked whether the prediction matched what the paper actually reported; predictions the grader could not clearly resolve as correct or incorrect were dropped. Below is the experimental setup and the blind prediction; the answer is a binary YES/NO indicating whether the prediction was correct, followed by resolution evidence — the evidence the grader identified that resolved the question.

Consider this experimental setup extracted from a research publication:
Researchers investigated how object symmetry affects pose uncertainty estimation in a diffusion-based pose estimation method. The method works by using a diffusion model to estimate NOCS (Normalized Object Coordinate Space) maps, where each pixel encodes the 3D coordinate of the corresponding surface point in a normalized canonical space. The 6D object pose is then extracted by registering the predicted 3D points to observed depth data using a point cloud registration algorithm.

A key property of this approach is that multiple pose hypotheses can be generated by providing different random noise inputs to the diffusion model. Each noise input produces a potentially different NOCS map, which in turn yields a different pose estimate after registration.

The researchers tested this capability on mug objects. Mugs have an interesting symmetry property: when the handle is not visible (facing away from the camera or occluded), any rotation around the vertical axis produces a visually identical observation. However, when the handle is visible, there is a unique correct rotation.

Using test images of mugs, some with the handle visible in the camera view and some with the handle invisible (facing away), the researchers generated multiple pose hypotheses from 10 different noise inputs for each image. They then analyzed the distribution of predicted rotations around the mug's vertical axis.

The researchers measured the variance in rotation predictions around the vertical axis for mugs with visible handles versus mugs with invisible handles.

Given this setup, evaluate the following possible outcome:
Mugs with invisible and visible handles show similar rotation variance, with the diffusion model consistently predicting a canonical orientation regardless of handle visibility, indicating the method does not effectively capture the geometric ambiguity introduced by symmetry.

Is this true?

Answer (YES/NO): NO